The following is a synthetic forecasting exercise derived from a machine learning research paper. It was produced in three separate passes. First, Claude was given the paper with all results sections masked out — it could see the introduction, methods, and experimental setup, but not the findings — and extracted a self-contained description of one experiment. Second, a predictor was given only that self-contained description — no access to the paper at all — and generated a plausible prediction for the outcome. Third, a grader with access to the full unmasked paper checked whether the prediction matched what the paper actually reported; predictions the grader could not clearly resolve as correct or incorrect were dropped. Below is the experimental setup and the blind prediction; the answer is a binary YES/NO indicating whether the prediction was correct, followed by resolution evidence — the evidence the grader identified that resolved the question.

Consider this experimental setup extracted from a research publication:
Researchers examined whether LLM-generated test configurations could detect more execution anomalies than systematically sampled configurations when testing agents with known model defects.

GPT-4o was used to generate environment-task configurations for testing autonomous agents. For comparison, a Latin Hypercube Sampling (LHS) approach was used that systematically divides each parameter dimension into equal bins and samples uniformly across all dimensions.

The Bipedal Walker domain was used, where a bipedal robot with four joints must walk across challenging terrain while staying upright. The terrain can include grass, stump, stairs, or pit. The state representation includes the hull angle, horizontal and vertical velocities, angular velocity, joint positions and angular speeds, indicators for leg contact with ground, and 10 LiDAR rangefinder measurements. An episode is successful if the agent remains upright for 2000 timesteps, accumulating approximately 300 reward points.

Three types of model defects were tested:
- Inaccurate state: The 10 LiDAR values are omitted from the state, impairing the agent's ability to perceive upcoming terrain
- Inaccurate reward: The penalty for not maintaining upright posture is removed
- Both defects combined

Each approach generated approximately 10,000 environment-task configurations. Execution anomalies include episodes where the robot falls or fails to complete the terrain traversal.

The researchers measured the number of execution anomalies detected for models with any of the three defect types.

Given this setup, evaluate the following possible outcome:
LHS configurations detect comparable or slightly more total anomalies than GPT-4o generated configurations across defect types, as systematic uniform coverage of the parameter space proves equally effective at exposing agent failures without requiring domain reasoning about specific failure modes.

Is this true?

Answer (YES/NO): YES